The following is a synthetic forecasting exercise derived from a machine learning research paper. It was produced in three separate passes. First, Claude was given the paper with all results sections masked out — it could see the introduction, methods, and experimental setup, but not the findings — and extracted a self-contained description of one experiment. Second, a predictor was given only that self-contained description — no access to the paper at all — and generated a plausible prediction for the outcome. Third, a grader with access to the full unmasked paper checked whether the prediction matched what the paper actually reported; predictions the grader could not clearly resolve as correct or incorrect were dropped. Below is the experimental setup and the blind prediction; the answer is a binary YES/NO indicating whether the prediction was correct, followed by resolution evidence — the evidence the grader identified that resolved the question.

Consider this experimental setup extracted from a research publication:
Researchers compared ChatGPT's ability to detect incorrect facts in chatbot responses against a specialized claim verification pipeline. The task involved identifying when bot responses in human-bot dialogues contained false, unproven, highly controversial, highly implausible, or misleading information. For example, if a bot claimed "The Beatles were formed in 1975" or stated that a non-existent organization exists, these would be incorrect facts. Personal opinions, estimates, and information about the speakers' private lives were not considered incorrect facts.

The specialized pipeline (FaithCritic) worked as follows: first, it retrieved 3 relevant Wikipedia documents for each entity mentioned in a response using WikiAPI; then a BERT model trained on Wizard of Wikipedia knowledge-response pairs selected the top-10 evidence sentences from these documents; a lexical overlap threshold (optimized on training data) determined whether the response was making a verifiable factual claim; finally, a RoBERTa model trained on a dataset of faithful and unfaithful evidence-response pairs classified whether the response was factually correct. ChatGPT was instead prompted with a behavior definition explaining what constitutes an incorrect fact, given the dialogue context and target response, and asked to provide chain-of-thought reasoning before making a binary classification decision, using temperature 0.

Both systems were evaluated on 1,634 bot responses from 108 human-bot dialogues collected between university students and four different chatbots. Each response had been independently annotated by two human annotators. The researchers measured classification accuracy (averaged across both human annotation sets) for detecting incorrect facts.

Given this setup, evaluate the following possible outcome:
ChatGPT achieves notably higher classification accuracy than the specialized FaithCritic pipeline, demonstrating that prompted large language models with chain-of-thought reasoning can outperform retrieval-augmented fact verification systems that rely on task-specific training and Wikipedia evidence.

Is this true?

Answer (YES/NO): YES